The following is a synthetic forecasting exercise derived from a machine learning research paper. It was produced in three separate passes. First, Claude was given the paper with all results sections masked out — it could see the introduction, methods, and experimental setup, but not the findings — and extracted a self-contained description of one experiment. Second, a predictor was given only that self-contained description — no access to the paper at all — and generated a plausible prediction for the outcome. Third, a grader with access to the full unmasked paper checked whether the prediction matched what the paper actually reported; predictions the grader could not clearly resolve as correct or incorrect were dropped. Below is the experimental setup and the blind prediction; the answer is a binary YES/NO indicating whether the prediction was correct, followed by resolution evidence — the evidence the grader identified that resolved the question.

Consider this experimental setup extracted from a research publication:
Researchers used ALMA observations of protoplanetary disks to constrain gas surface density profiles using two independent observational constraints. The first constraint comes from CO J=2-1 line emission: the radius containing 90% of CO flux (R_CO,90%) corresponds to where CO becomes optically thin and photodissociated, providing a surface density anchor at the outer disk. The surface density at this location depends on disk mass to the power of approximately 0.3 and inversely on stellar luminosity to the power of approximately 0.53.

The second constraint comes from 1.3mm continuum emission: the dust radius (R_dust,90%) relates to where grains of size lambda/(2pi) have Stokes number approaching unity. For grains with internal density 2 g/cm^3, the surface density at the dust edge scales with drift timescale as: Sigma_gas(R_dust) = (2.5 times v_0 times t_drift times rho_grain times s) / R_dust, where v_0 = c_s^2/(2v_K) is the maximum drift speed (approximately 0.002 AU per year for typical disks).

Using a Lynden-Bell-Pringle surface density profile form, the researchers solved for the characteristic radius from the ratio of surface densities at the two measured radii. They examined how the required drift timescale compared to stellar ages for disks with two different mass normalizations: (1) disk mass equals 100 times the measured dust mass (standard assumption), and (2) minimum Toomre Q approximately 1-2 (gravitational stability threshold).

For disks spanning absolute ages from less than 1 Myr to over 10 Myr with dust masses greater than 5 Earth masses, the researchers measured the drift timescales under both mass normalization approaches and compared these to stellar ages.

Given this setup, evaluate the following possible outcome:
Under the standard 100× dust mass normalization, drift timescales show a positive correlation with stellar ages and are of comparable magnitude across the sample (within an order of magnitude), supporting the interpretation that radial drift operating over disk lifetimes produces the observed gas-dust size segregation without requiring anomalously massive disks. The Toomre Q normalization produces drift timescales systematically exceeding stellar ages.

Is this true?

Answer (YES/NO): NO